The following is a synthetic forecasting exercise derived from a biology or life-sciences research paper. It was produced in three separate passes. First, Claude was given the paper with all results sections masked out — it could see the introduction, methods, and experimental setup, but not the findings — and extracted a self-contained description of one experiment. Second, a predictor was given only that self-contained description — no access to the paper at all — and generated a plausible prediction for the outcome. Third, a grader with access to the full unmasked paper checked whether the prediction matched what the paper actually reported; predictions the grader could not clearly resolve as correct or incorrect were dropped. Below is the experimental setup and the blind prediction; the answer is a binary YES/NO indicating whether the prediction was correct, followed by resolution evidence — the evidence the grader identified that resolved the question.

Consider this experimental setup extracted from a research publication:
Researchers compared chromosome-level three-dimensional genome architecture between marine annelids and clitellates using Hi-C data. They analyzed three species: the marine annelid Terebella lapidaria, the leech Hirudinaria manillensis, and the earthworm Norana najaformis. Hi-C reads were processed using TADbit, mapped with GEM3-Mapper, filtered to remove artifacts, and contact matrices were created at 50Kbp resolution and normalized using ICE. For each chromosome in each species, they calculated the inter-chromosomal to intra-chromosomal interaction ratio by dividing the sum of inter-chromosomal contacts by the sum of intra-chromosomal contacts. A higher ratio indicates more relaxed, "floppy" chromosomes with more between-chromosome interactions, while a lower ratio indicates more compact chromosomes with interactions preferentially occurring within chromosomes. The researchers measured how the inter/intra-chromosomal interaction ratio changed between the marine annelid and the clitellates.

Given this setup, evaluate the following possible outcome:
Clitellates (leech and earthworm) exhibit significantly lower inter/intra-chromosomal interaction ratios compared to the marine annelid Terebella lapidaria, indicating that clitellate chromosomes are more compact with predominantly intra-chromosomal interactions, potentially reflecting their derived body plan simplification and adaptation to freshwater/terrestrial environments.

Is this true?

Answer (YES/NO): YES